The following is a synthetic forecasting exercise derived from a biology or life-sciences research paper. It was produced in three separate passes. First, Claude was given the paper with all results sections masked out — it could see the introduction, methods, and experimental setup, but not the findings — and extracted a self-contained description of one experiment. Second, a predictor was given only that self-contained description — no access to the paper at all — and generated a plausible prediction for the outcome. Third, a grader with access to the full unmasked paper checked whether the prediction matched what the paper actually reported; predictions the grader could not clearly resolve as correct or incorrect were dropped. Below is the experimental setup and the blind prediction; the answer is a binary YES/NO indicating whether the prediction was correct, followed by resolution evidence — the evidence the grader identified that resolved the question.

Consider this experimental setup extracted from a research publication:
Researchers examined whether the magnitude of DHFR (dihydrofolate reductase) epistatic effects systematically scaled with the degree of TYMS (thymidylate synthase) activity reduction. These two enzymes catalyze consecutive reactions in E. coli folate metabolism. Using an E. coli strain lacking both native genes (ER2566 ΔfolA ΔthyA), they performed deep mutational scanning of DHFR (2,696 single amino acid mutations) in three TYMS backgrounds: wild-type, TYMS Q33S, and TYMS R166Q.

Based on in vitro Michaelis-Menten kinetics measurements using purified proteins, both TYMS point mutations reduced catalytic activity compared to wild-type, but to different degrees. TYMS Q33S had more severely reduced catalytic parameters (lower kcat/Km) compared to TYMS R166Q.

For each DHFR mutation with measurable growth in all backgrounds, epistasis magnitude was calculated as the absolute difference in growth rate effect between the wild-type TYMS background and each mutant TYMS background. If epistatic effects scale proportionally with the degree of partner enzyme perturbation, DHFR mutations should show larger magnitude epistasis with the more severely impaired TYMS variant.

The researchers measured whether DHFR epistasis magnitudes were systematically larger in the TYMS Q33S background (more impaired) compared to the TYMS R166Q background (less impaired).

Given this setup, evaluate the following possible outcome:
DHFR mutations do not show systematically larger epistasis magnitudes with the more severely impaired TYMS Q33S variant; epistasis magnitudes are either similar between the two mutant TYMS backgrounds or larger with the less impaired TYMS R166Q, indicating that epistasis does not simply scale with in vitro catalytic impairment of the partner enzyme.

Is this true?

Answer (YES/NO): YES